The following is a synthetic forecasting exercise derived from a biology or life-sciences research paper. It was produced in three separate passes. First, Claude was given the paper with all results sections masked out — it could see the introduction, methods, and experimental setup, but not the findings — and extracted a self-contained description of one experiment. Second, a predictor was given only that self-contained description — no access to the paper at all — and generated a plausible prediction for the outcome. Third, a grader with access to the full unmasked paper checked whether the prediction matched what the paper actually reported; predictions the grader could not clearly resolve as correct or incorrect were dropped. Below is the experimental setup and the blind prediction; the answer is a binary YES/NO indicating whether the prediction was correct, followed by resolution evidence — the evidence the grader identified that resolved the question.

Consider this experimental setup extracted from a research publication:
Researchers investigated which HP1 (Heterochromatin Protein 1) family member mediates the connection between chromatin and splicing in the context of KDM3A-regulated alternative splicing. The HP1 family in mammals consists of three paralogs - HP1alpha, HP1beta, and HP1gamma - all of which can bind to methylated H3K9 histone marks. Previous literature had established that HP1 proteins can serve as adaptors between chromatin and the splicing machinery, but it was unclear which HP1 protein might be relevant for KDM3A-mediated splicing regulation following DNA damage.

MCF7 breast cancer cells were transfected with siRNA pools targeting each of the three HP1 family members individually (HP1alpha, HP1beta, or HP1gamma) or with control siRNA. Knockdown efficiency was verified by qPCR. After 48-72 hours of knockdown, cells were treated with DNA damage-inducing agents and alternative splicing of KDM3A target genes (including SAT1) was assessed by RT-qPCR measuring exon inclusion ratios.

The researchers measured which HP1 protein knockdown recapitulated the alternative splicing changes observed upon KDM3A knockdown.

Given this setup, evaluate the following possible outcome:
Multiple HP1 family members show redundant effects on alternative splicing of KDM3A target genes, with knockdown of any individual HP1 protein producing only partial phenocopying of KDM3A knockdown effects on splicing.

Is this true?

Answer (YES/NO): NO